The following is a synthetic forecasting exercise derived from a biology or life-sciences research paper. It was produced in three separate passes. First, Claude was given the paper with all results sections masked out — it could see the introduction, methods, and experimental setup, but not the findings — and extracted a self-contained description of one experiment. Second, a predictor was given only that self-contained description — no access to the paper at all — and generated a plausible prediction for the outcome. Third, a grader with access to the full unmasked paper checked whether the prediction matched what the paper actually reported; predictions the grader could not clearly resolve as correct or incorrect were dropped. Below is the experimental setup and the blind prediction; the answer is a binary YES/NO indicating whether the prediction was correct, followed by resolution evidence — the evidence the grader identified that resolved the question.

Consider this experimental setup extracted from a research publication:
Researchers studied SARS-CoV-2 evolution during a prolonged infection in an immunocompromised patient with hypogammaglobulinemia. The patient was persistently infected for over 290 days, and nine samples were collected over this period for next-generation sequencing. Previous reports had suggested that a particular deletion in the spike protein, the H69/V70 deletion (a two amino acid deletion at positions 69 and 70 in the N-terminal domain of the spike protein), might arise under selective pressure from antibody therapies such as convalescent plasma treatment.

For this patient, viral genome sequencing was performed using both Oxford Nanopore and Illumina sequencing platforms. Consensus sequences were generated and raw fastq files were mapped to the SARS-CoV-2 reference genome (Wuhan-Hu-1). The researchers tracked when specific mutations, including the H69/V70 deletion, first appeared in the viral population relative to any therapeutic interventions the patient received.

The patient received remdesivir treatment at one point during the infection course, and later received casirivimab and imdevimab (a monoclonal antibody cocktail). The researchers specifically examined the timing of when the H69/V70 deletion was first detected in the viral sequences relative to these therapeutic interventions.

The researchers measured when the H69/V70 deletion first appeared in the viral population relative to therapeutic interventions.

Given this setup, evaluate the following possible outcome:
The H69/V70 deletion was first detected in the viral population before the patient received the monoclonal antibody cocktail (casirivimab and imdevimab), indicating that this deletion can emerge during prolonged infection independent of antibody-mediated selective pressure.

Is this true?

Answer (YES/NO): YES